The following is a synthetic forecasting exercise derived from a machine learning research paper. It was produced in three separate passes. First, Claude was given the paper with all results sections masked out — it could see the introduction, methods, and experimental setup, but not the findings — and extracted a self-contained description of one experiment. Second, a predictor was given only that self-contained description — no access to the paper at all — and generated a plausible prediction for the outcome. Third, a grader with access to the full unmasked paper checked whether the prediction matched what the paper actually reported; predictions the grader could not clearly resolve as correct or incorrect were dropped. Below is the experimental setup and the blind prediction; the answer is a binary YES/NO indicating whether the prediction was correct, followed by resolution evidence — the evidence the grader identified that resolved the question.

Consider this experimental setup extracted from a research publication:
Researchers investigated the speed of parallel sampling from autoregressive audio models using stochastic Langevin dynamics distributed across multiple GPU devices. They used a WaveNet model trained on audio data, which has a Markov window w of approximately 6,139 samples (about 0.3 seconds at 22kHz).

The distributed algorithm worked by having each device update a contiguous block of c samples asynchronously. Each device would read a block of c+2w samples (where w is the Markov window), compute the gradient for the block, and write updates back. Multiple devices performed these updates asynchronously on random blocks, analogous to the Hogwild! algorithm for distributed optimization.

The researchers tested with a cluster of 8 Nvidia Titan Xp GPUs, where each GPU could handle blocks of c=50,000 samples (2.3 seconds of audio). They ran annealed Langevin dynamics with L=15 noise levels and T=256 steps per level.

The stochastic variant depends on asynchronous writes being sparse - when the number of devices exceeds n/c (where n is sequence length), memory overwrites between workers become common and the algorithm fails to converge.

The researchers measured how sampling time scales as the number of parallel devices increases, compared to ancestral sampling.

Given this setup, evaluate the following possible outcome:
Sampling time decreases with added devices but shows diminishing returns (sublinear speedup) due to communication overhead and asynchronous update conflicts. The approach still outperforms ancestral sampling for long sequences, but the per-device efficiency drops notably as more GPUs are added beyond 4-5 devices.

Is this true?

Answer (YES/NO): NO